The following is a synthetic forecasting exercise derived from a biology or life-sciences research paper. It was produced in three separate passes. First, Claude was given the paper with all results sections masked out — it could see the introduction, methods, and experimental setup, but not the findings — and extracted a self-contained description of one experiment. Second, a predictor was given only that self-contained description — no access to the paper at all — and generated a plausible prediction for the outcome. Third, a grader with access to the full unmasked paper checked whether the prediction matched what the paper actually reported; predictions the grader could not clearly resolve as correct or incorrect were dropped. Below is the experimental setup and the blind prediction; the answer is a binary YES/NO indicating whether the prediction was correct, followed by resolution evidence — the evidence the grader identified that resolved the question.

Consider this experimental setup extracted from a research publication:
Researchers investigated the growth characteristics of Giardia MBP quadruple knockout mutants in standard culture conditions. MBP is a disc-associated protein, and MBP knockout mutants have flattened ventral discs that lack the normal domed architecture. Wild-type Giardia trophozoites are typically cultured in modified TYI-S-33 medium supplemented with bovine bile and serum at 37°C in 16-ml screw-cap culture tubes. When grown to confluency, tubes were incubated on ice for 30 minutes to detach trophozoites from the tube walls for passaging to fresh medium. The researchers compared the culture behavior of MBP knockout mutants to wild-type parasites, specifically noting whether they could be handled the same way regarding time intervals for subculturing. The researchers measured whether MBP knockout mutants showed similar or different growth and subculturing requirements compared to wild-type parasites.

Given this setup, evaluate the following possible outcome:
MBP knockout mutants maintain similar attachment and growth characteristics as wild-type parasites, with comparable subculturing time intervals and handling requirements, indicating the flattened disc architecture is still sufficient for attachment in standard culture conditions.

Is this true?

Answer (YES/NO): NO